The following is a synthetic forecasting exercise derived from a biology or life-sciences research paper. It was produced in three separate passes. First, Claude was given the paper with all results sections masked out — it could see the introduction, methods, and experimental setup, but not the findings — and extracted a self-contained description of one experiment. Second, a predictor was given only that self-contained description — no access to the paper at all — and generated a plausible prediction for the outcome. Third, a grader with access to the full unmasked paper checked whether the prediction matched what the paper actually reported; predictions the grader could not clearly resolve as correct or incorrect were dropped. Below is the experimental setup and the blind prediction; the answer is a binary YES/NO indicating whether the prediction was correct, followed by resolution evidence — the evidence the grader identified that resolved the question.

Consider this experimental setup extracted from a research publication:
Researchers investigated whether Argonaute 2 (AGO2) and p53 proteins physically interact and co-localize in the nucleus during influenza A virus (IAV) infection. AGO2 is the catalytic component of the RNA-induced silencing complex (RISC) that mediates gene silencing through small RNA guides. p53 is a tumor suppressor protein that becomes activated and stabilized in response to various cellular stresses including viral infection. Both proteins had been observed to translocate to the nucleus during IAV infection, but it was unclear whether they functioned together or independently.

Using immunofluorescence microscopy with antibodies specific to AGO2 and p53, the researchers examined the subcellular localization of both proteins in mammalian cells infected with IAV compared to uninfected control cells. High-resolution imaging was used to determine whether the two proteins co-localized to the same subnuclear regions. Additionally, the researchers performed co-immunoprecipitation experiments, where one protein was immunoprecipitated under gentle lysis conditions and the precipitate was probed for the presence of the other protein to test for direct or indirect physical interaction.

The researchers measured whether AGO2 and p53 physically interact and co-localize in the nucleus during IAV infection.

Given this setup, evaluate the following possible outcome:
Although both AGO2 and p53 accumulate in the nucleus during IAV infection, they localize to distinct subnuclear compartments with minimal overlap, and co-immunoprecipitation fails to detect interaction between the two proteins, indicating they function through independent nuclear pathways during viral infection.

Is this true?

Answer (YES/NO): NO